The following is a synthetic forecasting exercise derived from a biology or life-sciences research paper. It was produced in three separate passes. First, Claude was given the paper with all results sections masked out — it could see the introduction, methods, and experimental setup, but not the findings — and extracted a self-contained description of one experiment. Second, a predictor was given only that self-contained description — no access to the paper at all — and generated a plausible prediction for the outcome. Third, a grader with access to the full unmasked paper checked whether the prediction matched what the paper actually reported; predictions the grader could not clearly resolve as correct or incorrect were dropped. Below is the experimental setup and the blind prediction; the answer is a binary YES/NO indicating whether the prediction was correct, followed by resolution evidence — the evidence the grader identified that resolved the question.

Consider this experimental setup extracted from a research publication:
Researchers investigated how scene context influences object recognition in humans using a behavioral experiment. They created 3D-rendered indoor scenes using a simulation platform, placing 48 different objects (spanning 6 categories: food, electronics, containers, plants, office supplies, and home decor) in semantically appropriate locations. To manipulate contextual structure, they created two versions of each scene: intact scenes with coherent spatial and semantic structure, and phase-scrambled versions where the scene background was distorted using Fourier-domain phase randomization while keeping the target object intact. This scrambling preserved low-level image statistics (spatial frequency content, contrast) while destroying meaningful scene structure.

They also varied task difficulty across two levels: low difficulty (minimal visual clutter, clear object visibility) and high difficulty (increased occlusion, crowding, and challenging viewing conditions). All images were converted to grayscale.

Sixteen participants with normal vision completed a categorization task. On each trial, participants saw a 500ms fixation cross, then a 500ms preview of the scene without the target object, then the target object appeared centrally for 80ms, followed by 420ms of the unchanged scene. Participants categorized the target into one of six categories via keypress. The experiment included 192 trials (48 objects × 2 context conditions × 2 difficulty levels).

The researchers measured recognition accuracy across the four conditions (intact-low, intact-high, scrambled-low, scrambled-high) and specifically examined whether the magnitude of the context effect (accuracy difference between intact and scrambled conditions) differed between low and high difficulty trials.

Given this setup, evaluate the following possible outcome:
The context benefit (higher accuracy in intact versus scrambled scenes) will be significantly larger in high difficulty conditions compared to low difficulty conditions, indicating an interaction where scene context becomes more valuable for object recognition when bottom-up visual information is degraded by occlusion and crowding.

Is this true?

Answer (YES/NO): YES